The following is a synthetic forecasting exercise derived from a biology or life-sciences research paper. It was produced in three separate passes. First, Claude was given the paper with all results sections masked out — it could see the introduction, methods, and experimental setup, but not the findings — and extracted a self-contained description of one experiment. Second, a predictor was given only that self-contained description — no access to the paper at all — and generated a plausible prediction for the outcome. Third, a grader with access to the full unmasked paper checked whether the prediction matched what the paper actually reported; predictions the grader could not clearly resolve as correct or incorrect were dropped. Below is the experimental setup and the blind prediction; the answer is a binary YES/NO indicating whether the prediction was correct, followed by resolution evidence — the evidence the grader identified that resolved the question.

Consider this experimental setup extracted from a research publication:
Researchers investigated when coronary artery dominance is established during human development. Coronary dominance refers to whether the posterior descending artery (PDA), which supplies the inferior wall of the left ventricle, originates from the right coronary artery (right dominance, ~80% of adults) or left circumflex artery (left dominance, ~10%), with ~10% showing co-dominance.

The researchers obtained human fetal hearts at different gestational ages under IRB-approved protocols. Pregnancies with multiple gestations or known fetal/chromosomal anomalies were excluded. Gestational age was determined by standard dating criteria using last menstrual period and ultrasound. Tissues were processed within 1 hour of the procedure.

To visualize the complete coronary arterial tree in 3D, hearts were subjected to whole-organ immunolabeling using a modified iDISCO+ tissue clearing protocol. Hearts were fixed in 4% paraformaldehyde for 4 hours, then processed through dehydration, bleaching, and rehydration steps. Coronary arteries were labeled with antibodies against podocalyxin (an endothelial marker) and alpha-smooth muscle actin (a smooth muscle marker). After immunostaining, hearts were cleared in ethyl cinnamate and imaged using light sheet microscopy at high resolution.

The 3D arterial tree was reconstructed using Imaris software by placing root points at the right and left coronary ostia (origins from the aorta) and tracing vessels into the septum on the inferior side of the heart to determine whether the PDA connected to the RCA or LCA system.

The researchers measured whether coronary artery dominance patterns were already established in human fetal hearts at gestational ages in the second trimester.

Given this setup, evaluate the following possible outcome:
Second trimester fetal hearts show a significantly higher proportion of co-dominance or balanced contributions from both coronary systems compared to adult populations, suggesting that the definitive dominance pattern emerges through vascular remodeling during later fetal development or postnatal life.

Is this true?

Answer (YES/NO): NO